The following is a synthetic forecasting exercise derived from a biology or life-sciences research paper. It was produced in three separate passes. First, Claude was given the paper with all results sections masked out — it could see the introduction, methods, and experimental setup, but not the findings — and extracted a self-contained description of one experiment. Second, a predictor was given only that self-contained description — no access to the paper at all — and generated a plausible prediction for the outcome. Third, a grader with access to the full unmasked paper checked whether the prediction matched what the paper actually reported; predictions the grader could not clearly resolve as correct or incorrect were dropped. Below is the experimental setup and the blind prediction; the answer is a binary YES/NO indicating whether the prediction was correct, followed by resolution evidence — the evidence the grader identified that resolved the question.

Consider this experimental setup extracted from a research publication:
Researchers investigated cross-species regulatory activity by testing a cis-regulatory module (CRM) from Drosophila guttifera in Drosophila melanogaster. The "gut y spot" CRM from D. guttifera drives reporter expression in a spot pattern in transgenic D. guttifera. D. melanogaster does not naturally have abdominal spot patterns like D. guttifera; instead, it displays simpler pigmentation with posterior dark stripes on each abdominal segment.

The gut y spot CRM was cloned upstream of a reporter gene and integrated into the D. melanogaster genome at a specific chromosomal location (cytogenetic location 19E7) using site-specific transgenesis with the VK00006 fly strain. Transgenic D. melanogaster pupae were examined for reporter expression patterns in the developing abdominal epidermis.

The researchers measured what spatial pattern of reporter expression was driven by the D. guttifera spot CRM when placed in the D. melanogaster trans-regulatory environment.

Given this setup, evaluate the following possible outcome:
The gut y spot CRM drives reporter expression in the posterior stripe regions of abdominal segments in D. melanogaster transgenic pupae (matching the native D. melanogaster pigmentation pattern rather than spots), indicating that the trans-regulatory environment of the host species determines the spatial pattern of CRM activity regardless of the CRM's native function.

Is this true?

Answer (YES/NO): NO